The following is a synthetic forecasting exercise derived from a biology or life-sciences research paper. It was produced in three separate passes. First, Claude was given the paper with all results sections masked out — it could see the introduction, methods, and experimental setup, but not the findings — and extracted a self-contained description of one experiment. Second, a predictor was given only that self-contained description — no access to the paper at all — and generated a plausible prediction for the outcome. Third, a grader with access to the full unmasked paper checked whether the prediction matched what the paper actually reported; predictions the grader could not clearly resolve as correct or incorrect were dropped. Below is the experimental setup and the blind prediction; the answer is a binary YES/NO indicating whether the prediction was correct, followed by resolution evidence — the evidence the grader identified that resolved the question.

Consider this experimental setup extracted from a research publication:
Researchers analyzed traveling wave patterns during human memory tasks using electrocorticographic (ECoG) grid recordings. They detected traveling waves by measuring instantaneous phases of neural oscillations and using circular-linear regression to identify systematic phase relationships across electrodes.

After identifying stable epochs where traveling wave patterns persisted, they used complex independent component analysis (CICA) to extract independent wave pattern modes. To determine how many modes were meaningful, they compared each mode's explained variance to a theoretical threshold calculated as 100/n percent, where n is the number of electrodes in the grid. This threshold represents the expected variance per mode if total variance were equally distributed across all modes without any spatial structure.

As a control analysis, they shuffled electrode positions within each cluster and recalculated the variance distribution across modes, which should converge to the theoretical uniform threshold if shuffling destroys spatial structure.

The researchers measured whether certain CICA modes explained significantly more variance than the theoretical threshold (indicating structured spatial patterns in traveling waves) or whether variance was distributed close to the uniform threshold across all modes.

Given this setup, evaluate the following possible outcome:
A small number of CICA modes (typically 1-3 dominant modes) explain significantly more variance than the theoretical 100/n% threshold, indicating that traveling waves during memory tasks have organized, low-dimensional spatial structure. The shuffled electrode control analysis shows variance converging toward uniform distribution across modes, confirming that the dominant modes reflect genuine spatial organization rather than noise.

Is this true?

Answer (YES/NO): YES